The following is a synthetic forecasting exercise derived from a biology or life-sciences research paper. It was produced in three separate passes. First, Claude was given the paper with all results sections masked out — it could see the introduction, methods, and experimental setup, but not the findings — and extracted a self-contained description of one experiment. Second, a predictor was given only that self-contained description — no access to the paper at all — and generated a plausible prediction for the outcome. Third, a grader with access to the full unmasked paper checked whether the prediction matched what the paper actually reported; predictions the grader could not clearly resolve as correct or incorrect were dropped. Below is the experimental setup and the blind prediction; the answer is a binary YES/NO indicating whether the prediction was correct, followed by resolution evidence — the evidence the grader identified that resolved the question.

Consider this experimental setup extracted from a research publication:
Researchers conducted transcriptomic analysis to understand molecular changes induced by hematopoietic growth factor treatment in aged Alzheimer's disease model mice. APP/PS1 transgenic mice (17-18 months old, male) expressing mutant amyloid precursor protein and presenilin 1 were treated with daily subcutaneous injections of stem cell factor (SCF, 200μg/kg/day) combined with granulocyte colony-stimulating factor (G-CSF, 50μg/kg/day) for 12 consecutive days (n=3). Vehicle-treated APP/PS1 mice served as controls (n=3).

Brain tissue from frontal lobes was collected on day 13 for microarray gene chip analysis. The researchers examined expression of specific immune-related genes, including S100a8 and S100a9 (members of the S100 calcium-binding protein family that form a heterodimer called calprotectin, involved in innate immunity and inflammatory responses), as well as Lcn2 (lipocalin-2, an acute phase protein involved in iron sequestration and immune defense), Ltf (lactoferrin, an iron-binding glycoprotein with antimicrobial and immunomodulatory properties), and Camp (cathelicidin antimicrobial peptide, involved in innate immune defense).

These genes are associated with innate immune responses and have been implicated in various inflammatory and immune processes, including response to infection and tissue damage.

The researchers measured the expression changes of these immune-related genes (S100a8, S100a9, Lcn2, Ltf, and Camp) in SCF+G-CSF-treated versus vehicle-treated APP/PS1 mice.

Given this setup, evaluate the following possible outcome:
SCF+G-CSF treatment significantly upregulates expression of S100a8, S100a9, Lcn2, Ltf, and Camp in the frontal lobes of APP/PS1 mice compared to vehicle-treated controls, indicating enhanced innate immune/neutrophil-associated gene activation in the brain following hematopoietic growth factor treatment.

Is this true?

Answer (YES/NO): YES